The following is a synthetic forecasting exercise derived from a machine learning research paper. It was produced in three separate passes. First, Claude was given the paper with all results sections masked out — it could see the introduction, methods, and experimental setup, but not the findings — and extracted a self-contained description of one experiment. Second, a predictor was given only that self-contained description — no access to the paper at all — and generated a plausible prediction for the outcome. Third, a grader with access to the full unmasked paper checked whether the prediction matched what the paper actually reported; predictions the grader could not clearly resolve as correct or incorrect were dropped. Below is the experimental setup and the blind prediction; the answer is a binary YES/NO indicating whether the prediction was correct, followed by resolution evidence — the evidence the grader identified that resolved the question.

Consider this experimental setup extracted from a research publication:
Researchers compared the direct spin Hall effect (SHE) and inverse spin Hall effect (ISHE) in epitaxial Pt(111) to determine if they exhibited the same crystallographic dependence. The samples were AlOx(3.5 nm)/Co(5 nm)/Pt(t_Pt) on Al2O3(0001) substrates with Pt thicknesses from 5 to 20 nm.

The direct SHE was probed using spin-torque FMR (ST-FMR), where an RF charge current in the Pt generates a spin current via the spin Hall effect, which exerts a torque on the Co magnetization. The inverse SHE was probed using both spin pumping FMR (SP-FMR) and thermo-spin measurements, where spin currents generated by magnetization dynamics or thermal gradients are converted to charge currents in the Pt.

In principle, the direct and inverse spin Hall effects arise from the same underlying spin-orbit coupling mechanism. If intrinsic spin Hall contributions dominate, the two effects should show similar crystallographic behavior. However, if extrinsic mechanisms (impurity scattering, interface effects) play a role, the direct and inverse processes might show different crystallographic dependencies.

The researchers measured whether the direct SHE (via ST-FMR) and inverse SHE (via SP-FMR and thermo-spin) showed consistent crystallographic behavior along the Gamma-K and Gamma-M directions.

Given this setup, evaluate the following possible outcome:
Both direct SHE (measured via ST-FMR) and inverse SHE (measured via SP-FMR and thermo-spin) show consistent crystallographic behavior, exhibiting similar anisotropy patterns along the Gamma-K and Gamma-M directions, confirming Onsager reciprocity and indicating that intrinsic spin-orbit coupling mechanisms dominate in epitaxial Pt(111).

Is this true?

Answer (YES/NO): NO